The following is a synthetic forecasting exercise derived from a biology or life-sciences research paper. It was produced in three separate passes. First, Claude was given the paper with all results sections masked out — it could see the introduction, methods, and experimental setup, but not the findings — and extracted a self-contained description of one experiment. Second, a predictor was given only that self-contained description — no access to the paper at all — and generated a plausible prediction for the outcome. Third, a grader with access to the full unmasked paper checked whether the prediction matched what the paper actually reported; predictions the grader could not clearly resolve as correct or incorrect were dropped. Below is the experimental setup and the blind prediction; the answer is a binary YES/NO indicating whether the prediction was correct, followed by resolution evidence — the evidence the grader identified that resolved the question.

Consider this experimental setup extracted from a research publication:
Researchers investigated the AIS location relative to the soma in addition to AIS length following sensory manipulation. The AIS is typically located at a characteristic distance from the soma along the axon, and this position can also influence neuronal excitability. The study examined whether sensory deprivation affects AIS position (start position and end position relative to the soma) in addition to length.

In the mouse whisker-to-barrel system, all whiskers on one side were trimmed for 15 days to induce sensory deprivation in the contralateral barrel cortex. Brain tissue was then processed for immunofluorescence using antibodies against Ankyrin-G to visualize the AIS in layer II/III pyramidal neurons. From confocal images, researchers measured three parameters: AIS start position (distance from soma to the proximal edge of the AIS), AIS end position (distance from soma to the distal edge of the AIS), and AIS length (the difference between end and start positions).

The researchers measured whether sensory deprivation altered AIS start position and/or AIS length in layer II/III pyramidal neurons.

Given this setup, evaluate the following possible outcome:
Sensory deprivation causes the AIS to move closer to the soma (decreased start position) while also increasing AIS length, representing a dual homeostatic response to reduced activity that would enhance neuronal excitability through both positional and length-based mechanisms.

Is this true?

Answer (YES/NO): NO